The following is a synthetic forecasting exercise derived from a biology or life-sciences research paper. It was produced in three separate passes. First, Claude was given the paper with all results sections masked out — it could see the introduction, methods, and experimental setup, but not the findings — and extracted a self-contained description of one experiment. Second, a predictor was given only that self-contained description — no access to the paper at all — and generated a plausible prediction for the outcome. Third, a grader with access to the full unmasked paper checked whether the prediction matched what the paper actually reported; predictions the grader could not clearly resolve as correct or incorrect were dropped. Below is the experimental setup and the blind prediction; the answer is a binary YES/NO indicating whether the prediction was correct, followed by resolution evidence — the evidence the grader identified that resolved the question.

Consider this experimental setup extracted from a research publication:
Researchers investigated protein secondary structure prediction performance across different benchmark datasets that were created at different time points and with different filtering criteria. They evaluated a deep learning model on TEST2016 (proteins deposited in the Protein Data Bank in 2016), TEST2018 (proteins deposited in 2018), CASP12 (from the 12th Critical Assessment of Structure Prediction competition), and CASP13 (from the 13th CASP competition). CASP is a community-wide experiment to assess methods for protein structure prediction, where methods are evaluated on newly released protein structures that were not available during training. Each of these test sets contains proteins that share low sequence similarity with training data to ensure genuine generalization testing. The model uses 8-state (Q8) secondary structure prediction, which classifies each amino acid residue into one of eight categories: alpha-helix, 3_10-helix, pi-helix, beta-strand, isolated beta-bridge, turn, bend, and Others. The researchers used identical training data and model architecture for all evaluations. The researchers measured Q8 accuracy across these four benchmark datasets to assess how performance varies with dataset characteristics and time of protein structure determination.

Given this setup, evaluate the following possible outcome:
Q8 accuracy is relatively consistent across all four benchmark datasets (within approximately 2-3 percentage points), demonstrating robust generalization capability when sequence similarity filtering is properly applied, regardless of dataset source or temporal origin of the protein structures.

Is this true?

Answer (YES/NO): NO